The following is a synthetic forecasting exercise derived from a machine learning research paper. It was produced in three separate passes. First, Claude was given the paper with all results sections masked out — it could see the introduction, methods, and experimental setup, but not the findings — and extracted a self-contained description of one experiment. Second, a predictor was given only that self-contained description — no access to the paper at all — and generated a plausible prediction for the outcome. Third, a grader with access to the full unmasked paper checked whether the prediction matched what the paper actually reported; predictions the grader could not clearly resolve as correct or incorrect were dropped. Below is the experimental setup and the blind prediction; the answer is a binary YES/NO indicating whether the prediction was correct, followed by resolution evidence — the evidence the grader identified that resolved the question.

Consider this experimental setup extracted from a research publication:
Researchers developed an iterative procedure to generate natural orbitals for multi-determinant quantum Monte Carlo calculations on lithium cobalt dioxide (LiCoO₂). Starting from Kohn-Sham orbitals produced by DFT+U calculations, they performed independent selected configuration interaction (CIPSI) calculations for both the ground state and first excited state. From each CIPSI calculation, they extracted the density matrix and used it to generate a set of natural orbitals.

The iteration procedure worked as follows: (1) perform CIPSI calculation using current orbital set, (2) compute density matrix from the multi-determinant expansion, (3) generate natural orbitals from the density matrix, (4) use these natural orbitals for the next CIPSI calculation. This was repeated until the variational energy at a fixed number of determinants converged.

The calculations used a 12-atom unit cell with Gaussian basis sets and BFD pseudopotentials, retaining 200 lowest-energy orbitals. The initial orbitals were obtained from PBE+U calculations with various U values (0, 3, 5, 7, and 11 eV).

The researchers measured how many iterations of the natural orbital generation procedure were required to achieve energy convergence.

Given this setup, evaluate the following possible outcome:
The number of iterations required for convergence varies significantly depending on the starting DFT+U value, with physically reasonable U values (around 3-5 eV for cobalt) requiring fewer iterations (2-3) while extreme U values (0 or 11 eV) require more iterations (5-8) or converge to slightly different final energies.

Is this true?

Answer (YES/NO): NO